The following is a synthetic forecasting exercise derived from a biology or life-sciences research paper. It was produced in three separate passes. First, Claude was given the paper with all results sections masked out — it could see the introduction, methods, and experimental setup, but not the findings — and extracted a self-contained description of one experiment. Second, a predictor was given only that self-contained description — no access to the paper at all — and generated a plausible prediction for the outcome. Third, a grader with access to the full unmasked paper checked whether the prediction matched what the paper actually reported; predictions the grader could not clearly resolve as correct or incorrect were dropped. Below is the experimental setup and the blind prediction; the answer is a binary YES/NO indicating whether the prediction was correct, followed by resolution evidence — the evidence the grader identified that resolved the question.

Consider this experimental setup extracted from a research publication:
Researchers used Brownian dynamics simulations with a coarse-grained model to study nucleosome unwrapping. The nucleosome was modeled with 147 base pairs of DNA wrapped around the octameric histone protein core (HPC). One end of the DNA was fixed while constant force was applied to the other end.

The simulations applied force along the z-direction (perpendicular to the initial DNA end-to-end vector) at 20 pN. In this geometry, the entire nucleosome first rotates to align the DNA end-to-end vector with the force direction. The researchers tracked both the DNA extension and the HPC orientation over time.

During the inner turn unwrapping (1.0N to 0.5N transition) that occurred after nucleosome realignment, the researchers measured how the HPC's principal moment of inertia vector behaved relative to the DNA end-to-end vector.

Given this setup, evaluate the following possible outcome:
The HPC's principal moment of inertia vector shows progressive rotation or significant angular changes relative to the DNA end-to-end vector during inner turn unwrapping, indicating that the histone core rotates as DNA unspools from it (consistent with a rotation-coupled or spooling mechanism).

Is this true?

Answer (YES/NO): YES